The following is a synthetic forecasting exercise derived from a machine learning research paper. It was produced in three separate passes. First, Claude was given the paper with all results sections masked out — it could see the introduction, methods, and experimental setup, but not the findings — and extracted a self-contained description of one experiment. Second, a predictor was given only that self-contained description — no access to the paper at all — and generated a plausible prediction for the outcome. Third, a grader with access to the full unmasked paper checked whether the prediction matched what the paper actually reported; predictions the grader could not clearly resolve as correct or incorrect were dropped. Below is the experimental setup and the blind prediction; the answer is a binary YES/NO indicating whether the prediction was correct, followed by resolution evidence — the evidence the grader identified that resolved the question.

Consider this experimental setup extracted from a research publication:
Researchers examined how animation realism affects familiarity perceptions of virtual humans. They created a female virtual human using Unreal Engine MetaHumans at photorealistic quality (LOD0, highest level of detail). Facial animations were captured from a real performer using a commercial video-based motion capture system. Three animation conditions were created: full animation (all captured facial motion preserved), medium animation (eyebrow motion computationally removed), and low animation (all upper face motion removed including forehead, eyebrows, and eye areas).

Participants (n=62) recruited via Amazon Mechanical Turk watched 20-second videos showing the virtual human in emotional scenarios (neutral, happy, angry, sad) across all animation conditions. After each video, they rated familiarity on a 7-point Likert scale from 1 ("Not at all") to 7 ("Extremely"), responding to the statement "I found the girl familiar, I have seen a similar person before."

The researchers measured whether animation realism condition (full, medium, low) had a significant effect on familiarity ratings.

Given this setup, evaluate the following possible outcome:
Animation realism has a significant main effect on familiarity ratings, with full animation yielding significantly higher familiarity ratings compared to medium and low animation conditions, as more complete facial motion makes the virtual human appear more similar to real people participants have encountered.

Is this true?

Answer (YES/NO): NO